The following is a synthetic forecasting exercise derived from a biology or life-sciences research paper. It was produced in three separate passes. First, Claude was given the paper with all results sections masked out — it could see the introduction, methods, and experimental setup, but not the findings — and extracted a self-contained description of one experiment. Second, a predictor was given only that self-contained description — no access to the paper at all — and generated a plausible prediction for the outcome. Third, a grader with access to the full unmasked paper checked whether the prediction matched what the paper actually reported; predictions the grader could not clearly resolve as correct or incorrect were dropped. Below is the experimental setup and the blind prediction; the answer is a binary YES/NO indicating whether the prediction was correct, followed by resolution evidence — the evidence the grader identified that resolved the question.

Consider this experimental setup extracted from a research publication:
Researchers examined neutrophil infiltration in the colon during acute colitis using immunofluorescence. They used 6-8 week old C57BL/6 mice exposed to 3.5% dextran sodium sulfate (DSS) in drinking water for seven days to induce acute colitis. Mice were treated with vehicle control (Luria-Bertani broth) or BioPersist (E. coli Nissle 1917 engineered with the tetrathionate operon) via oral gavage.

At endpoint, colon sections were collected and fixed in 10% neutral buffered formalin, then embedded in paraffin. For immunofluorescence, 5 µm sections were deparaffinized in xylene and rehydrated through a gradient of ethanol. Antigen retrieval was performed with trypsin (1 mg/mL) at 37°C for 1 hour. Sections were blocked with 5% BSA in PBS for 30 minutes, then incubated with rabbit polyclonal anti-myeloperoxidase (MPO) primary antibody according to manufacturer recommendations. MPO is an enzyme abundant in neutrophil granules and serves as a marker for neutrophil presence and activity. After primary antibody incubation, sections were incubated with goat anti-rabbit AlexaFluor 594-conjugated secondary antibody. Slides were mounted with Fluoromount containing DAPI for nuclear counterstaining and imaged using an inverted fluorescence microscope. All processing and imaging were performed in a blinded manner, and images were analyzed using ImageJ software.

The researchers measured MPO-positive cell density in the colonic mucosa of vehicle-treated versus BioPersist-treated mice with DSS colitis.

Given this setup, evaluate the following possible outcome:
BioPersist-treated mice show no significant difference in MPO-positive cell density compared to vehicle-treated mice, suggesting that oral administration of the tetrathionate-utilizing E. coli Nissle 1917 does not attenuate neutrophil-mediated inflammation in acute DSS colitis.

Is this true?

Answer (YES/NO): NO